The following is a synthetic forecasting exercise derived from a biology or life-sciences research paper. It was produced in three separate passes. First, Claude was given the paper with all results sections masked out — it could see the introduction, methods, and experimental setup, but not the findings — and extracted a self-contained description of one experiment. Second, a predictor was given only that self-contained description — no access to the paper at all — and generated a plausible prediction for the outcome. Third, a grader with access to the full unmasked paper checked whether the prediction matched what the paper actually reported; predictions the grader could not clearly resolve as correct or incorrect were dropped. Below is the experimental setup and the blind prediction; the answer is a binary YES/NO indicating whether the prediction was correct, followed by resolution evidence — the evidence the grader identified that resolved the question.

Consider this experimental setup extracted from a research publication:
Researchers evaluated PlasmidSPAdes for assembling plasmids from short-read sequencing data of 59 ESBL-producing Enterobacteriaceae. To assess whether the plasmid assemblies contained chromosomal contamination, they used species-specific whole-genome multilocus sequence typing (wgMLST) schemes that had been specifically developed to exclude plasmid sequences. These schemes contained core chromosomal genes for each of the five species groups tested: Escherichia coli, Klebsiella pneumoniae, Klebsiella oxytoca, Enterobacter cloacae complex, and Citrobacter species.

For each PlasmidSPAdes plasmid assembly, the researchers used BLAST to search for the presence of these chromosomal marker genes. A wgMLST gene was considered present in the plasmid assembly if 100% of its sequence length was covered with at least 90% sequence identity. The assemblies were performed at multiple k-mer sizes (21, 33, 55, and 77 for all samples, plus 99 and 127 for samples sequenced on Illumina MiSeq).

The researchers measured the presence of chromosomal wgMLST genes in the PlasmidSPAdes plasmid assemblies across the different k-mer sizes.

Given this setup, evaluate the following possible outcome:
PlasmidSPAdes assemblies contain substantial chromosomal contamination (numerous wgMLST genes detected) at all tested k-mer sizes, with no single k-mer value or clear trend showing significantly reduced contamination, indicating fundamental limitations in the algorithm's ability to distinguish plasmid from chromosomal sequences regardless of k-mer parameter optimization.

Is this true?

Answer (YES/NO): NO